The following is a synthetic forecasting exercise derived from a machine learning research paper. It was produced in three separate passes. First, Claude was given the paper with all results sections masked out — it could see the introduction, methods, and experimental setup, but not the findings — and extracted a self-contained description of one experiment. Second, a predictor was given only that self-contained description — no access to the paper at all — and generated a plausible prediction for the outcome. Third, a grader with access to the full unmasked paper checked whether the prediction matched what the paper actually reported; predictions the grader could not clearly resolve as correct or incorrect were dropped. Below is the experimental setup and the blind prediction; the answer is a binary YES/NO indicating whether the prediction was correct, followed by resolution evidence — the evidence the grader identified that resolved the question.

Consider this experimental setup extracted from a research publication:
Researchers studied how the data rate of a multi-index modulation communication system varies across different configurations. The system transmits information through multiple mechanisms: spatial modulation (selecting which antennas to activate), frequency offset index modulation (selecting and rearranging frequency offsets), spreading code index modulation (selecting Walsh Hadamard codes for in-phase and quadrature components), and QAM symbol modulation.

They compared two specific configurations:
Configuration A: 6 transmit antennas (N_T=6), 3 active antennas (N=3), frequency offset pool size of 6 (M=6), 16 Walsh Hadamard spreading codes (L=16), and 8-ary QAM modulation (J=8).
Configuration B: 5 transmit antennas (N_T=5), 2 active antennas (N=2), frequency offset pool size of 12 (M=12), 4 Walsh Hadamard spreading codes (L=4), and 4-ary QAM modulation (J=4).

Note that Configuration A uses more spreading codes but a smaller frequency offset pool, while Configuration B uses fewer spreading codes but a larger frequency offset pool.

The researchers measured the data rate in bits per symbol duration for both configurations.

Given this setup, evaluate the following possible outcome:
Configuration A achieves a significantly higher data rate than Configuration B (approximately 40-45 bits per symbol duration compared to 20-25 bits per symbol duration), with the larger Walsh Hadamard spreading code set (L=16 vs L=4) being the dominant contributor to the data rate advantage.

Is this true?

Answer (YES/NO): YES